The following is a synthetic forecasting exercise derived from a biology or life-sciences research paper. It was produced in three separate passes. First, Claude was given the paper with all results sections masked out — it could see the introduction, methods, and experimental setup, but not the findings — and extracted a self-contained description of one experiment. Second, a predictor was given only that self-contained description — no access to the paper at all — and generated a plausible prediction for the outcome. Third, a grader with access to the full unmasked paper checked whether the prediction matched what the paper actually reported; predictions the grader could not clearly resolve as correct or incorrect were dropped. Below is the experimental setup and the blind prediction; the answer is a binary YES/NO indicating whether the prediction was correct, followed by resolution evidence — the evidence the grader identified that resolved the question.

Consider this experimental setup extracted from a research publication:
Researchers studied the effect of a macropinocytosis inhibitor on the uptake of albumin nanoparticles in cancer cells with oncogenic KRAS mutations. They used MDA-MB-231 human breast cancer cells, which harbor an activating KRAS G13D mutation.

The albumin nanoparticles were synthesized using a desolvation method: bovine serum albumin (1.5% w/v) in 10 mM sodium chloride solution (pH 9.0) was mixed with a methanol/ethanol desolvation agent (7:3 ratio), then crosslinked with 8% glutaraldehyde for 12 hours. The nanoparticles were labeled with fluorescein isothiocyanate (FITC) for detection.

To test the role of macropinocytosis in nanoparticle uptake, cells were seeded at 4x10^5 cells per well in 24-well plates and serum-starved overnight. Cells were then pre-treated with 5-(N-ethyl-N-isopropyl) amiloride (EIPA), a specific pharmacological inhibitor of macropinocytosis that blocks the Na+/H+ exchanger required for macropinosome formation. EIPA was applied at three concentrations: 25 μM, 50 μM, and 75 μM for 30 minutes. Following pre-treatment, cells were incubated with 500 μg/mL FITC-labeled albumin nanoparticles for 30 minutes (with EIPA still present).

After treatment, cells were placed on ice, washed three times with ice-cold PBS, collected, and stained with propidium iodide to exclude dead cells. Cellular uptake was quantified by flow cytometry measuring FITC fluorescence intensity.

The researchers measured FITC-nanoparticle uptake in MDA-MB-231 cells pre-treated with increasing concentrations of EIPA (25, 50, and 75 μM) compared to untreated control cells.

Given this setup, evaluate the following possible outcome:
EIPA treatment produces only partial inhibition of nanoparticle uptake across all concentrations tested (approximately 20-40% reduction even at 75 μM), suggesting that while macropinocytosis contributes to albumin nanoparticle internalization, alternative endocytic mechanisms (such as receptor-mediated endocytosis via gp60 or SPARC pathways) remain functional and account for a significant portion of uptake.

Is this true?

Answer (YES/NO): NO